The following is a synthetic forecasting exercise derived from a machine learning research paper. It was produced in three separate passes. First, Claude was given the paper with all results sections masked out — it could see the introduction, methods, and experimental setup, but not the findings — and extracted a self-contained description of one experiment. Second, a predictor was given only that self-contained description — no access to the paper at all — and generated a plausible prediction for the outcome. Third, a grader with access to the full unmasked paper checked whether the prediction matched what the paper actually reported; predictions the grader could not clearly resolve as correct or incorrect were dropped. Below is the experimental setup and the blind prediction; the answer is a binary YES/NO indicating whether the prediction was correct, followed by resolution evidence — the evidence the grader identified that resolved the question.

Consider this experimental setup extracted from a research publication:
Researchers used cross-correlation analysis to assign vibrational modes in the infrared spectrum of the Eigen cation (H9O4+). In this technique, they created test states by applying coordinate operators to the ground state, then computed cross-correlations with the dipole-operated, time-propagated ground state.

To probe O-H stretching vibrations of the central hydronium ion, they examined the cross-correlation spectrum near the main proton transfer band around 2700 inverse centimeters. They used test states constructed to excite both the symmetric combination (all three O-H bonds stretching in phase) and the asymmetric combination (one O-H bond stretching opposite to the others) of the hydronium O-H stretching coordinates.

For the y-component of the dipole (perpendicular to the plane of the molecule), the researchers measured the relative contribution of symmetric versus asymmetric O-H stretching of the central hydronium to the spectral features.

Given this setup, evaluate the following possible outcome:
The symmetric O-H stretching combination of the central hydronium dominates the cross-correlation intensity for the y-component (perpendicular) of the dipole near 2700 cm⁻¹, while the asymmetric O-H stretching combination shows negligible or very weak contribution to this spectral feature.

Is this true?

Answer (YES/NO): NO